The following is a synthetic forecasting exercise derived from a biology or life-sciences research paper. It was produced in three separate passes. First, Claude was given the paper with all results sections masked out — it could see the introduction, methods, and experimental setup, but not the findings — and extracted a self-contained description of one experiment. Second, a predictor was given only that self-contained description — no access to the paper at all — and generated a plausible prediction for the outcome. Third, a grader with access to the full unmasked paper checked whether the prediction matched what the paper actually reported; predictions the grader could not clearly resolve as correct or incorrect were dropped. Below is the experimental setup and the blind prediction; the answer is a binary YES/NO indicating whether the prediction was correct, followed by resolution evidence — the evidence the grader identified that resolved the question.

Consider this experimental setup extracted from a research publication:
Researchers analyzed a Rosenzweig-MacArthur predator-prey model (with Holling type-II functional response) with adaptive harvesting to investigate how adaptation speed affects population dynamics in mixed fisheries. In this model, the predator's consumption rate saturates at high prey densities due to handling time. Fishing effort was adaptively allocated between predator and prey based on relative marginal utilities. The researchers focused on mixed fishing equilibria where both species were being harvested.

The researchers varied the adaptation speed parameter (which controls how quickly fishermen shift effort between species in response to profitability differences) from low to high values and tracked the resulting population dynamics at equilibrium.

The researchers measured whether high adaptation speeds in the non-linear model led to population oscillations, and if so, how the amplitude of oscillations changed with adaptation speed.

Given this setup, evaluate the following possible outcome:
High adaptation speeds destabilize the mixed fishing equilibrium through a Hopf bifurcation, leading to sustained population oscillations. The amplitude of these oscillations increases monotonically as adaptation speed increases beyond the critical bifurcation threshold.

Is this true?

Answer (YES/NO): YES